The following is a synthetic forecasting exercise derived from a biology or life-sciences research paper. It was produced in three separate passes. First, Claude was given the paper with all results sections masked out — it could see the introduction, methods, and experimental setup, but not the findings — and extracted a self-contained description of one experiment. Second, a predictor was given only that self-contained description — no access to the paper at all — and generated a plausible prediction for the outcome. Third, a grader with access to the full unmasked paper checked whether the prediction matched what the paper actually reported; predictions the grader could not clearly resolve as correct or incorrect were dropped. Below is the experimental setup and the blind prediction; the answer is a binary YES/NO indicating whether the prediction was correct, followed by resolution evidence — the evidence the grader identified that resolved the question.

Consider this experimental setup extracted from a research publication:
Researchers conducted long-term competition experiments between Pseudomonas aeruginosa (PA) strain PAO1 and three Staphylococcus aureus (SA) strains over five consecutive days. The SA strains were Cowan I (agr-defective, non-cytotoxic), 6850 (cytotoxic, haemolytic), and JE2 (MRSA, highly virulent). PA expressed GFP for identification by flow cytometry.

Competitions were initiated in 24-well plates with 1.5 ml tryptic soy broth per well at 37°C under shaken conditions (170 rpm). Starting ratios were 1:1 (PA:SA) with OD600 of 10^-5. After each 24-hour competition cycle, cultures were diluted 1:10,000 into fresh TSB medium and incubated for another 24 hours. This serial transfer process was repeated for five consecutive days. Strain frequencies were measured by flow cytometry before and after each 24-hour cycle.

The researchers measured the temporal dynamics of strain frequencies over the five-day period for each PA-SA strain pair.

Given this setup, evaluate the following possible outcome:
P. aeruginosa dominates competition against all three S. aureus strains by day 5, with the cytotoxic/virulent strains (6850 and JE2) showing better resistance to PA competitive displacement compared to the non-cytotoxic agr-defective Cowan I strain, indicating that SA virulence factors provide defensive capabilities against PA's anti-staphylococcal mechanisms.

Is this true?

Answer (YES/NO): YES